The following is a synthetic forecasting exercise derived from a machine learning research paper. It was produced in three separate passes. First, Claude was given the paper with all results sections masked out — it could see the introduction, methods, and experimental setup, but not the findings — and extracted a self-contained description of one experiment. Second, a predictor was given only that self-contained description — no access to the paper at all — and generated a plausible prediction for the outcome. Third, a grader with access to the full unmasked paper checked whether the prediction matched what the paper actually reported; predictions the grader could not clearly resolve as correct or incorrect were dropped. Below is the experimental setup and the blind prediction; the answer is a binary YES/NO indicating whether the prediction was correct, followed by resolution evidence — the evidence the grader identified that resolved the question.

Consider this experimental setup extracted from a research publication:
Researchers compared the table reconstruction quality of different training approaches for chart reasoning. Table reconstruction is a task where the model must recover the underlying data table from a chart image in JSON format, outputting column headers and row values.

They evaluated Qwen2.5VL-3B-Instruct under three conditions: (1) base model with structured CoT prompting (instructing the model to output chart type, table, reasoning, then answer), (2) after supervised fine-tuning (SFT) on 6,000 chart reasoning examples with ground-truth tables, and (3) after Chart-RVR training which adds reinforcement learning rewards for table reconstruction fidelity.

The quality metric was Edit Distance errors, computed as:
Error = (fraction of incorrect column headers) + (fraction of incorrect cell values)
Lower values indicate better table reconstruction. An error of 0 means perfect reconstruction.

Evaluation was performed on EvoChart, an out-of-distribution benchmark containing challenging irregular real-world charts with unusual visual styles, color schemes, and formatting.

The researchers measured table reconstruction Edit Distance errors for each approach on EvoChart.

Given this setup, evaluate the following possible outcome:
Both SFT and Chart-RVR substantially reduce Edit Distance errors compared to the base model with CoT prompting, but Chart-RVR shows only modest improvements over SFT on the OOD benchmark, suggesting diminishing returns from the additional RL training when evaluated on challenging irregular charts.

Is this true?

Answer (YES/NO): NO